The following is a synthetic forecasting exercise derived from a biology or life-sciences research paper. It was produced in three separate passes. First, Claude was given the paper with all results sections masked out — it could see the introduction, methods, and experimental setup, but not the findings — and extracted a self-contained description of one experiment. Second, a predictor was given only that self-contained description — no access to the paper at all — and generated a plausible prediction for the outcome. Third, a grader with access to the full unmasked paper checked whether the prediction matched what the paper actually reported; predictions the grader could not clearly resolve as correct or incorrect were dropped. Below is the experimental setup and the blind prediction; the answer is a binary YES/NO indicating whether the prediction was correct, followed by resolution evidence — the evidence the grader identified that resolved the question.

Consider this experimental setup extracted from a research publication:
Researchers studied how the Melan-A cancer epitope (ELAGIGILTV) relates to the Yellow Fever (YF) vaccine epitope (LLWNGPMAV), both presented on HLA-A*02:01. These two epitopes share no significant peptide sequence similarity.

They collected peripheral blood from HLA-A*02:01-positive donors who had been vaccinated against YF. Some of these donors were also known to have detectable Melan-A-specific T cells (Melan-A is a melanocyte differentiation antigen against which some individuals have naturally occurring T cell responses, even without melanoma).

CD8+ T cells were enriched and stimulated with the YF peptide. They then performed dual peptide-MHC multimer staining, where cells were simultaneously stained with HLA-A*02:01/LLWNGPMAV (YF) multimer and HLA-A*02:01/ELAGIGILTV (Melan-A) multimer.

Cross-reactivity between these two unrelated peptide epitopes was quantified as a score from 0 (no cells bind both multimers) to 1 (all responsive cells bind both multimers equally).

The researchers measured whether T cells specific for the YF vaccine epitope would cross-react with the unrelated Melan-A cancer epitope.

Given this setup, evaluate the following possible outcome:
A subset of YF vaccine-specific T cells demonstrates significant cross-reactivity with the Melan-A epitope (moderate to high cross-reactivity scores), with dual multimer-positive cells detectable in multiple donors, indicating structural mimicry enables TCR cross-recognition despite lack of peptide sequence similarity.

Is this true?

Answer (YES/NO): YES